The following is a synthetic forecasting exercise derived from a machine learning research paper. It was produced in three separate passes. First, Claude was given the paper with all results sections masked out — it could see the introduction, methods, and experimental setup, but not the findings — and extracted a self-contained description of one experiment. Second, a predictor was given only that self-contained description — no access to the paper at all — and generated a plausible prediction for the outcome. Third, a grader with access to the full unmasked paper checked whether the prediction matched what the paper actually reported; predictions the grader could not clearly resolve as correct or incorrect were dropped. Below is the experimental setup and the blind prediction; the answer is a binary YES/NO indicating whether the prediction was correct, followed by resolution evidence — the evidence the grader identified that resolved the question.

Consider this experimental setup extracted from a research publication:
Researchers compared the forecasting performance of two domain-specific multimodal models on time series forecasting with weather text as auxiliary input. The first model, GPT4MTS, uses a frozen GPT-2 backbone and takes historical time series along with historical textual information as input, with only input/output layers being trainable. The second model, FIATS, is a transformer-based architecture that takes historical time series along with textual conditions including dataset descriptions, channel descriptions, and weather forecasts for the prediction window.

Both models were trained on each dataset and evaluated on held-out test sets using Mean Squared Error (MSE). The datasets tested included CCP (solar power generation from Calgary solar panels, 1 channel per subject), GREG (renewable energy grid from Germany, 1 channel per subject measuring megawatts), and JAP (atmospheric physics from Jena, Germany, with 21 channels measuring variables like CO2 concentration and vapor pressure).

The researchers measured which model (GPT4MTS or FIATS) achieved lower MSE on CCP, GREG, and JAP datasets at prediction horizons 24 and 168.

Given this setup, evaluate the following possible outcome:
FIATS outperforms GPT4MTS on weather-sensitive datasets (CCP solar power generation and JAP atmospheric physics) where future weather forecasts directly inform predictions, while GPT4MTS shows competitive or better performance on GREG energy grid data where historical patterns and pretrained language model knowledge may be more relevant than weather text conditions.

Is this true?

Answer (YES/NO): NO